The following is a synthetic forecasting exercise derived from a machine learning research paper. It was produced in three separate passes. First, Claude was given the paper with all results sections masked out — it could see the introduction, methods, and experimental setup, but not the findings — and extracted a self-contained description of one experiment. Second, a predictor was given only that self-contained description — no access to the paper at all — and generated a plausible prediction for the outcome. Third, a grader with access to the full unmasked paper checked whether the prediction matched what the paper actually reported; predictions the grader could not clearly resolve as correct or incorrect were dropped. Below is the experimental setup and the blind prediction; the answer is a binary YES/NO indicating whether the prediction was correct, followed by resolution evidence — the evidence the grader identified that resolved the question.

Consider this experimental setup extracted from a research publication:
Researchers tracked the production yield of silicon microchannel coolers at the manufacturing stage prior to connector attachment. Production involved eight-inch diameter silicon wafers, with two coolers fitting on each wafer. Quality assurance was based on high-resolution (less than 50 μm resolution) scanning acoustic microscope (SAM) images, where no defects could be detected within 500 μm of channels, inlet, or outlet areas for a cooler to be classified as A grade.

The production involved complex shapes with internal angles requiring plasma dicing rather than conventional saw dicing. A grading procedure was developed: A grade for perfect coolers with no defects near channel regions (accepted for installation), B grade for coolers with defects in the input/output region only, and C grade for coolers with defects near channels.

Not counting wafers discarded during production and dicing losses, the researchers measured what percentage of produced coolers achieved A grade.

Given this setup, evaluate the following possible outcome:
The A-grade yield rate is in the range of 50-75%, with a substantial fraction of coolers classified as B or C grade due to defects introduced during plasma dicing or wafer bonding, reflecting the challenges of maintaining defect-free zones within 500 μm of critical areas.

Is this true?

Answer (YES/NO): YES